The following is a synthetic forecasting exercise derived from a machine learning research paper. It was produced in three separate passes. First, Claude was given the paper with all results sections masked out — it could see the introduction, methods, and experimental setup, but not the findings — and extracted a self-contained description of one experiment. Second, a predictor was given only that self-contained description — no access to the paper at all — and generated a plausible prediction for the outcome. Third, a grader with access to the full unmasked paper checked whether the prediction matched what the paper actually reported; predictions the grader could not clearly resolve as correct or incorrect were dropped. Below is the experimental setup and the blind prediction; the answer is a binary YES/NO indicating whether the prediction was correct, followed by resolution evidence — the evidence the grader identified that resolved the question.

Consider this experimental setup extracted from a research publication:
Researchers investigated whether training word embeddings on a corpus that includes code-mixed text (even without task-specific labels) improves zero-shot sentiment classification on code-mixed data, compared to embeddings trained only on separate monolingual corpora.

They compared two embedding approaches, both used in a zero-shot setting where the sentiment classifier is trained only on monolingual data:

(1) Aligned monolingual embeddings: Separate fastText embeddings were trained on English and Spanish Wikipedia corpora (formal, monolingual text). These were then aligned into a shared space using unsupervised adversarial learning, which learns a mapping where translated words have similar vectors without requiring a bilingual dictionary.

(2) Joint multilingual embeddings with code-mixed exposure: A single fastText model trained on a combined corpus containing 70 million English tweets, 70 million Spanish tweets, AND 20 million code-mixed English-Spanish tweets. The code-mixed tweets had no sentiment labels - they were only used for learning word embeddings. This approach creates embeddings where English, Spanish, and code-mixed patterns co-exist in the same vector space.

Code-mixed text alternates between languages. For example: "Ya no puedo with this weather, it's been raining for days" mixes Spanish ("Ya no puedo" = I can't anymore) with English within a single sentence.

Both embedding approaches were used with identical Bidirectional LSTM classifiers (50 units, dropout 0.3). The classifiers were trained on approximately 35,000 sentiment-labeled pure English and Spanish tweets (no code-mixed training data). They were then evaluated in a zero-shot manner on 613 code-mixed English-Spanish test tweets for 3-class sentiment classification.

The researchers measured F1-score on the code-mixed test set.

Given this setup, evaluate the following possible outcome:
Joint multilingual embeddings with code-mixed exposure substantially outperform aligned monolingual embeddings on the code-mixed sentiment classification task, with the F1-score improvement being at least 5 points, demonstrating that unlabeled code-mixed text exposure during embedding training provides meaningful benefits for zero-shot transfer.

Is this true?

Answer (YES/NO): YES